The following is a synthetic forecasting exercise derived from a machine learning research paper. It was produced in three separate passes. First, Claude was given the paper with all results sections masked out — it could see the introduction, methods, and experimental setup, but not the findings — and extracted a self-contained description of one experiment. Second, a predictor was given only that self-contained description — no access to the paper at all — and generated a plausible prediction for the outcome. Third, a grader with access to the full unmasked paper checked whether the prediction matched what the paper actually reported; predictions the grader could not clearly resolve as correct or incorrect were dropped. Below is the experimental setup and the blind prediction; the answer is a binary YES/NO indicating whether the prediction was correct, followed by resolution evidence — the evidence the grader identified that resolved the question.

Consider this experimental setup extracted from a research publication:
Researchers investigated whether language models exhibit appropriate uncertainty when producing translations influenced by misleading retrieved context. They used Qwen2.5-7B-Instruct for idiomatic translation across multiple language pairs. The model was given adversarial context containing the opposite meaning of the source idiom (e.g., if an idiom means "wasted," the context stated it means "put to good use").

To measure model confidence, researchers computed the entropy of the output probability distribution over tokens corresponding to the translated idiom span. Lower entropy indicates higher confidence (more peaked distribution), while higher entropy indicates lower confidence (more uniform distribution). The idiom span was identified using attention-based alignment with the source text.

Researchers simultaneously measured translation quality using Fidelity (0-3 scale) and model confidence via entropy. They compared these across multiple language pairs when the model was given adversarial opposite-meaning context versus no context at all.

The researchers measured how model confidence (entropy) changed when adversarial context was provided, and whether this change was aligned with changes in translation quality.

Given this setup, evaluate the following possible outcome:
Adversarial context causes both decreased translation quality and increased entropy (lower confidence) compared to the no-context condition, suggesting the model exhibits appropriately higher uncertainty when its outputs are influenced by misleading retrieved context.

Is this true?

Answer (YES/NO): NO